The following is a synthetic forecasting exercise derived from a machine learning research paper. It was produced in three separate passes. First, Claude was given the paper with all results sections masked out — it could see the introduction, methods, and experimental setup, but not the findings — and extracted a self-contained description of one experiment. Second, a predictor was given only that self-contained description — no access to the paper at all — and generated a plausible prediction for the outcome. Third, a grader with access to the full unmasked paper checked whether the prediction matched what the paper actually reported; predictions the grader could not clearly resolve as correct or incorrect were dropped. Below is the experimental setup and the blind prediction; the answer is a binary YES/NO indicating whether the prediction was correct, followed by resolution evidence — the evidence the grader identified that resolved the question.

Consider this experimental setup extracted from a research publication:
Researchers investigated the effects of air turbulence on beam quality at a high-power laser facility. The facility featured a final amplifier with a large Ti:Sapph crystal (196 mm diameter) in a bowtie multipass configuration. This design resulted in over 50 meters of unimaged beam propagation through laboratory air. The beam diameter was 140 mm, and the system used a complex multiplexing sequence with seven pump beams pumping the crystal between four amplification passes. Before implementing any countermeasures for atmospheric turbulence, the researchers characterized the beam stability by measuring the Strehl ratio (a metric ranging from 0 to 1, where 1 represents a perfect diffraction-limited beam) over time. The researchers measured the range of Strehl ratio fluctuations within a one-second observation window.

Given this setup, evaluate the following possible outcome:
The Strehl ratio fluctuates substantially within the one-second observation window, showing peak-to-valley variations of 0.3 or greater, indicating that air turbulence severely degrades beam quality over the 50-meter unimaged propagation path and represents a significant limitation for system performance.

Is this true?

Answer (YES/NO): YES